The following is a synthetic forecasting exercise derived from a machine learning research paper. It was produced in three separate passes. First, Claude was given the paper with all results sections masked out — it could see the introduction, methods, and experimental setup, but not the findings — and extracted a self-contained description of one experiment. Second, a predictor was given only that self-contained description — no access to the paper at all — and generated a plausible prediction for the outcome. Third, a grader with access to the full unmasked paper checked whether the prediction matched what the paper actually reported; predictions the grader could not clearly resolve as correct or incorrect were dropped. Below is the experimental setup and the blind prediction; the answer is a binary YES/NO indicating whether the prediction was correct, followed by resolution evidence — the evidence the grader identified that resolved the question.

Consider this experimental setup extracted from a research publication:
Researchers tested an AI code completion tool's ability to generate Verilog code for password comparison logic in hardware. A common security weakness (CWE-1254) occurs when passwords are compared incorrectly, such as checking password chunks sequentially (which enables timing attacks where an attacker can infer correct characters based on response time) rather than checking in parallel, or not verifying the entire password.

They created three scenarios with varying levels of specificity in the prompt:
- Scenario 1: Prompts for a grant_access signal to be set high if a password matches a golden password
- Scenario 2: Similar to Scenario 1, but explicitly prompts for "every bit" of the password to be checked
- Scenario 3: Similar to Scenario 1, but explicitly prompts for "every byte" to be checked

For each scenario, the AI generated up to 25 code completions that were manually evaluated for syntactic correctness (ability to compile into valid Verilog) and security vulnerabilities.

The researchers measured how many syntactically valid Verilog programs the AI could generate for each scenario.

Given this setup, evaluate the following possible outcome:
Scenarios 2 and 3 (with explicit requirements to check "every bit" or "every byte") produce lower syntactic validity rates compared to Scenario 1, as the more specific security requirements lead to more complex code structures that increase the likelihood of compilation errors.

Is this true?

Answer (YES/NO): YES